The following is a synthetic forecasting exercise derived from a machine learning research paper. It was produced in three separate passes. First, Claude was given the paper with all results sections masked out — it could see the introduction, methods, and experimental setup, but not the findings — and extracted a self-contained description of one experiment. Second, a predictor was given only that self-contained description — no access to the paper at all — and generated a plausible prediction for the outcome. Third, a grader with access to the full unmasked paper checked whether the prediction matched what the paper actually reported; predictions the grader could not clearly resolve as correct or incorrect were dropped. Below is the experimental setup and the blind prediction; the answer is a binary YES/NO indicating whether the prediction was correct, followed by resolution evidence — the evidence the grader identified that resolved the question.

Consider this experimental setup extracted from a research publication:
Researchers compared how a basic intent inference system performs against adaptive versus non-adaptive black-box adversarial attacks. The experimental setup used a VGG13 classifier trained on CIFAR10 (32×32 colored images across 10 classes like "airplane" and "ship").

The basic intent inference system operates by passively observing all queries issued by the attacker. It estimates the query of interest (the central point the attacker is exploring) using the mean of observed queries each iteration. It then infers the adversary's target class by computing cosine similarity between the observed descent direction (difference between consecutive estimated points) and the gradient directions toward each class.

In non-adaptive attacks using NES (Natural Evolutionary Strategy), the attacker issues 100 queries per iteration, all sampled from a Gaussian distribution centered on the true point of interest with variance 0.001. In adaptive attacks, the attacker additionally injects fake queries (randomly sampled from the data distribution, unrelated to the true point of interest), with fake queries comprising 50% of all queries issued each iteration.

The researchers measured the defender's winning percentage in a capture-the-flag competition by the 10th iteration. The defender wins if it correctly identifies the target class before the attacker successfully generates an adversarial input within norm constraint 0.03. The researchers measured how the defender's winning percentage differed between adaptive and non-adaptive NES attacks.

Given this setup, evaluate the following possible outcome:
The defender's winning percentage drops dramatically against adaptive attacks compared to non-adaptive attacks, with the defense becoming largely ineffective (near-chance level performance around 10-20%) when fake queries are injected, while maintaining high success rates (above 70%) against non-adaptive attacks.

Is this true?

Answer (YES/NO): NO